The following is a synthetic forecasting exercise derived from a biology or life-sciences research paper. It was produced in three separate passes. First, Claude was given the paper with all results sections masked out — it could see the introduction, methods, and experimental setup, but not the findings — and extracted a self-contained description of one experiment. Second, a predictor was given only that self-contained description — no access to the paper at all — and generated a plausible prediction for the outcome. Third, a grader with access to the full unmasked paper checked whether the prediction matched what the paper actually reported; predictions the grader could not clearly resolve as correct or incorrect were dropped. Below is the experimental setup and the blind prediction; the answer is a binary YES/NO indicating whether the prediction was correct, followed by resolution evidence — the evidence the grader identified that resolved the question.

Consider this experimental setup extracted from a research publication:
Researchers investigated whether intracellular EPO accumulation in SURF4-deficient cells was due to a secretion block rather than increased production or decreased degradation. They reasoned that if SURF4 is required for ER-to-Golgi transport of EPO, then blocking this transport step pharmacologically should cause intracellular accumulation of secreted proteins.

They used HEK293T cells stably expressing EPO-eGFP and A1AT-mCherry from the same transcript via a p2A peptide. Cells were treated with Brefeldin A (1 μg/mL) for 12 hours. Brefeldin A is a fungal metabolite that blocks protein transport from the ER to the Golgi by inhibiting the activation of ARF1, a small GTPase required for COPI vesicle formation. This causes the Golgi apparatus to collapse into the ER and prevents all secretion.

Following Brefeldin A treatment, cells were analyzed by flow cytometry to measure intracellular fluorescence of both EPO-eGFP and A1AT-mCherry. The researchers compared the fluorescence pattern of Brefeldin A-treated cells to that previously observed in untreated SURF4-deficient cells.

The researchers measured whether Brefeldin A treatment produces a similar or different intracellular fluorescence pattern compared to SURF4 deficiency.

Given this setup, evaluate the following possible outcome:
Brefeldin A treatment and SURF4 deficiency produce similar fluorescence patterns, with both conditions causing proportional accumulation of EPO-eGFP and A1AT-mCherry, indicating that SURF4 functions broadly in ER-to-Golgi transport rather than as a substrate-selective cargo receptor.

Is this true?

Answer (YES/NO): NO